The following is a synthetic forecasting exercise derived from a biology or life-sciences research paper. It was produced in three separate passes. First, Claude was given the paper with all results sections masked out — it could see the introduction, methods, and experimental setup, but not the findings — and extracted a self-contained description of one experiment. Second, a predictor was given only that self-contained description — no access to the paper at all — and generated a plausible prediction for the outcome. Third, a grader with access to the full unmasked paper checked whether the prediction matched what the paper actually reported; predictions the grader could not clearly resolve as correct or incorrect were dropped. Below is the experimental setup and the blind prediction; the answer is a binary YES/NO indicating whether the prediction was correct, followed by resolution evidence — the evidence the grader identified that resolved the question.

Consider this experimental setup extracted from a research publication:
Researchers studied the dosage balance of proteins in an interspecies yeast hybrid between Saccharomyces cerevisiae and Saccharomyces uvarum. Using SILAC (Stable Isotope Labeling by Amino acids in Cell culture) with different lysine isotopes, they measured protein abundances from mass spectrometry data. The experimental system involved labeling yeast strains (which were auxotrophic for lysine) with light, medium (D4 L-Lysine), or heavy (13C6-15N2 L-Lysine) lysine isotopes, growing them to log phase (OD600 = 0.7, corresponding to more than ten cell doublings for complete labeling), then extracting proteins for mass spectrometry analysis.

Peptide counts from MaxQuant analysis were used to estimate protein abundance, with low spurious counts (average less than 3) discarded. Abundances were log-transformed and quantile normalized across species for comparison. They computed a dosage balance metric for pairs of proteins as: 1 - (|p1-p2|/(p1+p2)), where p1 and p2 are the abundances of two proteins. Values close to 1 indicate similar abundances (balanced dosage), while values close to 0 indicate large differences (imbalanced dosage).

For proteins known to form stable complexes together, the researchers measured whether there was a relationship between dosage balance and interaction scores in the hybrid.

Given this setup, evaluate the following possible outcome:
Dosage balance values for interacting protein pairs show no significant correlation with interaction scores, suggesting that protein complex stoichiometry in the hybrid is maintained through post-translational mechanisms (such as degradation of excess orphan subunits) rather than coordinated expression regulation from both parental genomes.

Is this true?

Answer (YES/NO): NO